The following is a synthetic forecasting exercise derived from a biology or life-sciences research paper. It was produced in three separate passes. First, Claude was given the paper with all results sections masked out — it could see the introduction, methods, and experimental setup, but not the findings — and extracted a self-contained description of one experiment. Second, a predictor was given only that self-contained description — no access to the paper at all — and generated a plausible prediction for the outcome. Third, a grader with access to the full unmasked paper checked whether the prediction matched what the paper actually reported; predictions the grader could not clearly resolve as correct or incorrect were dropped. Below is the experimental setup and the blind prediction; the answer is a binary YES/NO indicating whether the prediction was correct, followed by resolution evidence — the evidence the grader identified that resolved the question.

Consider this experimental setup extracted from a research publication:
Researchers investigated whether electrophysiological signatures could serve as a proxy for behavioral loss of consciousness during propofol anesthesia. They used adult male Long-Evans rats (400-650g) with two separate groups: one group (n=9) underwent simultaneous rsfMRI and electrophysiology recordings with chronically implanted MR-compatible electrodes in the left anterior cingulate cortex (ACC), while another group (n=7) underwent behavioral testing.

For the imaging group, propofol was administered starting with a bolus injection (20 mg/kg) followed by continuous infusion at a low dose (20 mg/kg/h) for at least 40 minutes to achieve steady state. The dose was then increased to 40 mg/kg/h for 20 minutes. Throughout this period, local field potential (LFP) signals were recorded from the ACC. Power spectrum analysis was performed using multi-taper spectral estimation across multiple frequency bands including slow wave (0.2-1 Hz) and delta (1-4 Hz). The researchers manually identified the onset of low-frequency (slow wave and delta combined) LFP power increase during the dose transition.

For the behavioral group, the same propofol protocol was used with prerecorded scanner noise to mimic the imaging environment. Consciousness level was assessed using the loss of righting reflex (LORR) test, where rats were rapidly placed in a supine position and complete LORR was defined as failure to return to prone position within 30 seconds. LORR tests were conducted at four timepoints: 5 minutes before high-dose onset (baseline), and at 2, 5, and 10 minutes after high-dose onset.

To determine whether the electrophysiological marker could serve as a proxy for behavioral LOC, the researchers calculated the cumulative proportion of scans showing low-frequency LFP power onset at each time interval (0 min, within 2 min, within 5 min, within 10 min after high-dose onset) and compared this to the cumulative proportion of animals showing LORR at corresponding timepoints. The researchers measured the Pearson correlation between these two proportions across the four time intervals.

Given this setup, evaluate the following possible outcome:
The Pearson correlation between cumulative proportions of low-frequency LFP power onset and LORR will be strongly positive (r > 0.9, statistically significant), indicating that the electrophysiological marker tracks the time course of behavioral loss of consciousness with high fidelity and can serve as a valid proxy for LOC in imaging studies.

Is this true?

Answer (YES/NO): YES